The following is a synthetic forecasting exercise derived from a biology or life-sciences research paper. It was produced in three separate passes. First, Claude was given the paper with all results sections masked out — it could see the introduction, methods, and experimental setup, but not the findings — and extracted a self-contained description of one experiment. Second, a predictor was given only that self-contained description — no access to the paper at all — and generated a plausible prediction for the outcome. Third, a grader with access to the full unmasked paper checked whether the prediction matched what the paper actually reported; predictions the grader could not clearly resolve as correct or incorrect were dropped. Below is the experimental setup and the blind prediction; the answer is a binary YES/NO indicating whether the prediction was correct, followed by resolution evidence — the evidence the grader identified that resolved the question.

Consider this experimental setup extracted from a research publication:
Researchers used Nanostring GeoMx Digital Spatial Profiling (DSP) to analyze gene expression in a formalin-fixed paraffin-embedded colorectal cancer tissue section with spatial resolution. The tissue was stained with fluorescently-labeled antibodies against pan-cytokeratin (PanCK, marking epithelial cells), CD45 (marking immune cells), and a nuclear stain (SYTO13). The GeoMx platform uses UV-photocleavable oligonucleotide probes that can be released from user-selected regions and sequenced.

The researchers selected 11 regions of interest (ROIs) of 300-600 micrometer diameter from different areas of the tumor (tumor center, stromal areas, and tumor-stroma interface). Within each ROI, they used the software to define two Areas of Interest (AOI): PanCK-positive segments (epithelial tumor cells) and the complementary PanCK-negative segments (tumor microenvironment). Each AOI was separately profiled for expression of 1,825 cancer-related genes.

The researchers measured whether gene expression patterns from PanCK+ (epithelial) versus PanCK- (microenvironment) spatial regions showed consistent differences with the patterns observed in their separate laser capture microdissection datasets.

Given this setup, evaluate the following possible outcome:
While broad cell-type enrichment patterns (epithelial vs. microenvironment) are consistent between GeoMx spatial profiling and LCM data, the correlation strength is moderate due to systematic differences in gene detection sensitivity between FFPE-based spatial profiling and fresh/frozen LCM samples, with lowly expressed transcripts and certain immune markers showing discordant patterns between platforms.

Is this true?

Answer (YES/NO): NO